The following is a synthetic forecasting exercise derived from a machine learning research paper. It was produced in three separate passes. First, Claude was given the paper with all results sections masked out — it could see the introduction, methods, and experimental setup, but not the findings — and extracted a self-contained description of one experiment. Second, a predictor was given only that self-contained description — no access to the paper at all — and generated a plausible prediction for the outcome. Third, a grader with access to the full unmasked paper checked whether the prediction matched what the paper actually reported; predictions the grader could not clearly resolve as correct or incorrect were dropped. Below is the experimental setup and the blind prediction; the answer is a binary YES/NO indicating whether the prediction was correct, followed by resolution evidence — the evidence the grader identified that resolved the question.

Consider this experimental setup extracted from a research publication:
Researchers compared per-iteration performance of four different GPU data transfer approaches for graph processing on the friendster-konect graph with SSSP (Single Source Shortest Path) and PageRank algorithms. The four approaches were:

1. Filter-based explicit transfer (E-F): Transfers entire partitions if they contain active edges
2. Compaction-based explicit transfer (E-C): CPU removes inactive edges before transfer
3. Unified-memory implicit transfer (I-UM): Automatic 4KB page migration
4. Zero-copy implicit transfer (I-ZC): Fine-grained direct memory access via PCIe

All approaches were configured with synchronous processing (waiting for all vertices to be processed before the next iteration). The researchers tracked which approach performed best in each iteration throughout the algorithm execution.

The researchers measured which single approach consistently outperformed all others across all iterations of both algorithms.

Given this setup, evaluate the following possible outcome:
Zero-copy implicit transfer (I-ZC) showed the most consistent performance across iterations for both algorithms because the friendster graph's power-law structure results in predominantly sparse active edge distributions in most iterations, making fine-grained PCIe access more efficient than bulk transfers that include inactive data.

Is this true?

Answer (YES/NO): NO